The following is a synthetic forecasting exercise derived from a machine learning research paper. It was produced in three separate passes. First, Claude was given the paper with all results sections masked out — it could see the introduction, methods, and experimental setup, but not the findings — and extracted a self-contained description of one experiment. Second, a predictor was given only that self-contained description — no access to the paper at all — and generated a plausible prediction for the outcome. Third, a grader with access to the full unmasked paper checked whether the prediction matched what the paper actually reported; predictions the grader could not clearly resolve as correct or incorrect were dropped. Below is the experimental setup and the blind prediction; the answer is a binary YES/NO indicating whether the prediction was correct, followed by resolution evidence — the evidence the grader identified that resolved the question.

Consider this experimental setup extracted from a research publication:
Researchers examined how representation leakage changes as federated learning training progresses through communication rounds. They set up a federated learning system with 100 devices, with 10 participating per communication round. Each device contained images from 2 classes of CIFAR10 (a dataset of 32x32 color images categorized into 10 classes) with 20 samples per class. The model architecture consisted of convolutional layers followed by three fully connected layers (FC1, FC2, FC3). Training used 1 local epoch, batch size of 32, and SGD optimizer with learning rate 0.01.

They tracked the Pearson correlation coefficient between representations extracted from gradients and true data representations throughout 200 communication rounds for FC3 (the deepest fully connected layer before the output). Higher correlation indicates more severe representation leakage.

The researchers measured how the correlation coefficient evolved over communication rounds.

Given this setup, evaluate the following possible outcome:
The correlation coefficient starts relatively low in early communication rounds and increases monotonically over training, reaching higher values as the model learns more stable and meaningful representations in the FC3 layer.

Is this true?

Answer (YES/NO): NO